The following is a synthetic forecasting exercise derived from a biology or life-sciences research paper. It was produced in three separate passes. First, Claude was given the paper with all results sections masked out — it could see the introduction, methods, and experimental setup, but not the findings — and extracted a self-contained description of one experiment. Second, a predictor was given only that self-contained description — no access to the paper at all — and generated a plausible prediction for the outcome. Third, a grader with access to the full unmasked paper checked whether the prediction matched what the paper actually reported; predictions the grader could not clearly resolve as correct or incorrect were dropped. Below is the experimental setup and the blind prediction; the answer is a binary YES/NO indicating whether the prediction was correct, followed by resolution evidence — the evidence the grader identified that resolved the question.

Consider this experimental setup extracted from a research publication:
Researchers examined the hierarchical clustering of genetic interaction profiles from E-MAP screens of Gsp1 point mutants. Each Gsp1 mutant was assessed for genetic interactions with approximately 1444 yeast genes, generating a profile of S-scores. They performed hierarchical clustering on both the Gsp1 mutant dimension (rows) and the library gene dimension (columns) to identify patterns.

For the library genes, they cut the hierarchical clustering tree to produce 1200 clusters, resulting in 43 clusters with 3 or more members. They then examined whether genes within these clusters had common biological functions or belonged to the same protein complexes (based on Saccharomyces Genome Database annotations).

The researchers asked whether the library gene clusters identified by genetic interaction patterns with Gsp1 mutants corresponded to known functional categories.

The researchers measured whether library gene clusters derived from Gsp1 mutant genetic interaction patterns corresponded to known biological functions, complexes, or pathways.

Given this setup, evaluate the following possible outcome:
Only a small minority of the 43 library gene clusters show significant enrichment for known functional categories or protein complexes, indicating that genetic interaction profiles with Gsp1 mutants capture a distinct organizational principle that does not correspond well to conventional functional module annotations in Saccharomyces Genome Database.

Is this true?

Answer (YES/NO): NO